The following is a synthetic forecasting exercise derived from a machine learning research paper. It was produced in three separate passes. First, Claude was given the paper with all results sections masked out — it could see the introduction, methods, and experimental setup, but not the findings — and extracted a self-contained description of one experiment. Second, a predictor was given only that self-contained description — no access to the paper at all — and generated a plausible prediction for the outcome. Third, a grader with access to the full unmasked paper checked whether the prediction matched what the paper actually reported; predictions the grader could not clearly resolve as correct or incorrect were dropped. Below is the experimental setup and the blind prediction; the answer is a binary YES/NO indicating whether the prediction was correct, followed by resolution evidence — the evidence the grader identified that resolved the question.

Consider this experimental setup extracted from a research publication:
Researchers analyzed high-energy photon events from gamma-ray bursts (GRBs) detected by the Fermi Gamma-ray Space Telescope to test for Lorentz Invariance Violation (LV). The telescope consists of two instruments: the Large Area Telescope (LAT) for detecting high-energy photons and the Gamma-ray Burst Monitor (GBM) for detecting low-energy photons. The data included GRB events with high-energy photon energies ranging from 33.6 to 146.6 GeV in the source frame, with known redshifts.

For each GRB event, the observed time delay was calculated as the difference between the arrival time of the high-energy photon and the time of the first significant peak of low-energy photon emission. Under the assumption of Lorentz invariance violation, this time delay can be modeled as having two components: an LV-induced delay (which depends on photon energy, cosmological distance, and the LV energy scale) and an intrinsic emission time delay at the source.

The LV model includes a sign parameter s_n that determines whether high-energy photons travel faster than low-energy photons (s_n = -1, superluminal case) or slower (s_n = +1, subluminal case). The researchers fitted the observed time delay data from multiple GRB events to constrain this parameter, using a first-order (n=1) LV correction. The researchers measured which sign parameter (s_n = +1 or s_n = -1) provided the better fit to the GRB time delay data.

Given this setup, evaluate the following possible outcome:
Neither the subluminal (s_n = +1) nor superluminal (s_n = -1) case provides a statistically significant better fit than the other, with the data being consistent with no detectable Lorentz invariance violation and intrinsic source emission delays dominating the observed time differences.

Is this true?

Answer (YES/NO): NO